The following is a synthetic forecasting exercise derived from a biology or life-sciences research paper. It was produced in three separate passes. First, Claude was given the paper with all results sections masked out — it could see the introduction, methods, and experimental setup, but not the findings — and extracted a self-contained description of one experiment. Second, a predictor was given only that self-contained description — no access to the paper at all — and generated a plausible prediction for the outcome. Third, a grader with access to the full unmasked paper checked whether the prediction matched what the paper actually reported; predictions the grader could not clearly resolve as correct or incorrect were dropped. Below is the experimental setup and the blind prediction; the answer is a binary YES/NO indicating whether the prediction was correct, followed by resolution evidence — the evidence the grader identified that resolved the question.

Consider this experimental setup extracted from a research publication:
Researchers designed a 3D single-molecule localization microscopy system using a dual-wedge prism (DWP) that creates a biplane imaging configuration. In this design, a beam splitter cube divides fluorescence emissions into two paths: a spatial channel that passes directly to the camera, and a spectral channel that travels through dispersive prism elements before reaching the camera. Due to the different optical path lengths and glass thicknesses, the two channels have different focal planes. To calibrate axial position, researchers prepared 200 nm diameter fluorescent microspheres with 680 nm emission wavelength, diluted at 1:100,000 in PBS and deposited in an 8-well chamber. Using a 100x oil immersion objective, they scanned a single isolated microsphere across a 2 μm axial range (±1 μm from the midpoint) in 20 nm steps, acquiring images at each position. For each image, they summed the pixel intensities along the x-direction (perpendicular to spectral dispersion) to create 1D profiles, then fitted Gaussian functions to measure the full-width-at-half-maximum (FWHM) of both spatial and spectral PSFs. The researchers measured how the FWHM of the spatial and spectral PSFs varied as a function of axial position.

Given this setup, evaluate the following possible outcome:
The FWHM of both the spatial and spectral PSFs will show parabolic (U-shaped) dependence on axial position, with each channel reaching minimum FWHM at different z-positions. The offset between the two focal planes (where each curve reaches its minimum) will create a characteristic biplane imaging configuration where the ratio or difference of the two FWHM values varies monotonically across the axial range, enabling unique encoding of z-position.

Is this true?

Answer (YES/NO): YES